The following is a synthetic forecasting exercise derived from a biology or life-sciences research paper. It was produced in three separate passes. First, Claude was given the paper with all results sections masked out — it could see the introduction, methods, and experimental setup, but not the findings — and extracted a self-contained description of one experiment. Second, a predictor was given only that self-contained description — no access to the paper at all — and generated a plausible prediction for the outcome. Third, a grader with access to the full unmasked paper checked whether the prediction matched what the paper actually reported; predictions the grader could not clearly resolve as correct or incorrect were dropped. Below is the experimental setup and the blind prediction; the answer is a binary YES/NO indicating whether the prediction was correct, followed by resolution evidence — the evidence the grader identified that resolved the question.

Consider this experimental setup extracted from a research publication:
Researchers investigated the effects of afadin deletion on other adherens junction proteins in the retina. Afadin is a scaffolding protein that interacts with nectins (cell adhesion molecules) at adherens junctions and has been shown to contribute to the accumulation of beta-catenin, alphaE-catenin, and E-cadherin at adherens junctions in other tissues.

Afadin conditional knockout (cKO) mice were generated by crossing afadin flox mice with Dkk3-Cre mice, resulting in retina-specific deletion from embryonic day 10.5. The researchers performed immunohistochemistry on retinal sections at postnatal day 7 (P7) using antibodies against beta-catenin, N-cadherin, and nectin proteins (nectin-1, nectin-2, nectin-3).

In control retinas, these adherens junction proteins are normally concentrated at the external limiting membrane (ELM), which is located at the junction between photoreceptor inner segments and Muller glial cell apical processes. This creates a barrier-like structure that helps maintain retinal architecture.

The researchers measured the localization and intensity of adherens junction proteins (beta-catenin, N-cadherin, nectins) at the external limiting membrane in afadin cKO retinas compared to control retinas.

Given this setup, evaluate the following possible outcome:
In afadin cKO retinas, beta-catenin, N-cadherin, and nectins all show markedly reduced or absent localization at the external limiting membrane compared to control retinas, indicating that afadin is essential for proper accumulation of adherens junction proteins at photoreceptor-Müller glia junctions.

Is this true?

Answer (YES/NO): NO